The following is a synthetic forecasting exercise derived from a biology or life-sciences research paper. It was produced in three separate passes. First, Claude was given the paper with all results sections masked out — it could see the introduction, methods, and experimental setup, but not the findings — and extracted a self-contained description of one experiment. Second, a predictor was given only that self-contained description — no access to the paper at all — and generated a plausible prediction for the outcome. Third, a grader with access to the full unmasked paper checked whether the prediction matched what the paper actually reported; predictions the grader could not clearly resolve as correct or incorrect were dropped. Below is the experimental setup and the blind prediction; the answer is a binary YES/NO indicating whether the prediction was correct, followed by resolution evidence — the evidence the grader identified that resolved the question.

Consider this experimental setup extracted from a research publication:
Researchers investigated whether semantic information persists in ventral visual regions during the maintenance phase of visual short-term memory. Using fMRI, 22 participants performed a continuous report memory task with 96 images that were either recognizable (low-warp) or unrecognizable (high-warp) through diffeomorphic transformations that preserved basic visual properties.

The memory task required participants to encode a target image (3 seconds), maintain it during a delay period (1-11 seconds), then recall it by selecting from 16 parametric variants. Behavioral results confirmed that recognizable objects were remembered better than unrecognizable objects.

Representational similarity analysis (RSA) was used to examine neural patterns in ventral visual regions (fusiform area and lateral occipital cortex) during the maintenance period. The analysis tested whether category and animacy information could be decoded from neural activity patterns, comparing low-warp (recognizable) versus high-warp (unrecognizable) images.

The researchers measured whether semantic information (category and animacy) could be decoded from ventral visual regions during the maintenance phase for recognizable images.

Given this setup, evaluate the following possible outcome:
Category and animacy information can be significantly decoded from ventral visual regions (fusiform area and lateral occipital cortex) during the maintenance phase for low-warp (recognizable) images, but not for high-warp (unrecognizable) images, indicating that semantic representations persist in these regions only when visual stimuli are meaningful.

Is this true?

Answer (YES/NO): NO